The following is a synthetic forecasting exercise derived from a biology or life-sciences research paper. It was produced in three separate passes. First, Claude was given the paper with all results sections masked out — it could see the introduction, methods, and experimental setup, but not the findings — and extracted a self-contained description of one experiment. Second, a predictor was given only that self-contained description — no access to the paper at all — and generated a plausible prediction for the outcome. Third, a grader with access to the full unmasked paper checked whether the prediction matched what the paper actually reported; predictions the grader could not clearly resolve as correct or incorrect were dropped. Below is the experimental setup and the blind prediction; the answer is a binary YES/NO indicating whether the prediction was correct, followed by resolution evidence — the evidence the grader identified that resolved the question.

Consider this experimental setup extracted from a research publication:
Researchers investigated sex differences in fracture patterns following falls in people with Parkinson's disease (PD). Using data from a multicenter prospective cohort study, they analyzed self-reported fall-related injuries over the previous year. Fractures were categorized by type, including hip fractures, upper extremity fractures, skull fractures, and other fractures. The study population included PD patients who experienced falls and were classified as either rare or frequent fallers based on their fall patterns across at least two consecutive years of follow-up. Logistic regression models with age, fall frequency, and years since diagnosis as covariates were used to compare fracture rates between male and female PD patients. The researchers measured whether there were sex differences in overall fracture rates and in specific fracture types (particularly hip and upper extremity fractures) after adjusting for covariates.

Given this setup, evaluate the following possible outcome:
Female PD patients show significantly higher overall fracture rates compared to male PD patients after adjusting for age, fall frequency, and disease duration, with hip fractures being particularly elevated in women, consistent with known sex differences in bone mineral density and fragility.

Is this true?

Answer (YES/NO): NO